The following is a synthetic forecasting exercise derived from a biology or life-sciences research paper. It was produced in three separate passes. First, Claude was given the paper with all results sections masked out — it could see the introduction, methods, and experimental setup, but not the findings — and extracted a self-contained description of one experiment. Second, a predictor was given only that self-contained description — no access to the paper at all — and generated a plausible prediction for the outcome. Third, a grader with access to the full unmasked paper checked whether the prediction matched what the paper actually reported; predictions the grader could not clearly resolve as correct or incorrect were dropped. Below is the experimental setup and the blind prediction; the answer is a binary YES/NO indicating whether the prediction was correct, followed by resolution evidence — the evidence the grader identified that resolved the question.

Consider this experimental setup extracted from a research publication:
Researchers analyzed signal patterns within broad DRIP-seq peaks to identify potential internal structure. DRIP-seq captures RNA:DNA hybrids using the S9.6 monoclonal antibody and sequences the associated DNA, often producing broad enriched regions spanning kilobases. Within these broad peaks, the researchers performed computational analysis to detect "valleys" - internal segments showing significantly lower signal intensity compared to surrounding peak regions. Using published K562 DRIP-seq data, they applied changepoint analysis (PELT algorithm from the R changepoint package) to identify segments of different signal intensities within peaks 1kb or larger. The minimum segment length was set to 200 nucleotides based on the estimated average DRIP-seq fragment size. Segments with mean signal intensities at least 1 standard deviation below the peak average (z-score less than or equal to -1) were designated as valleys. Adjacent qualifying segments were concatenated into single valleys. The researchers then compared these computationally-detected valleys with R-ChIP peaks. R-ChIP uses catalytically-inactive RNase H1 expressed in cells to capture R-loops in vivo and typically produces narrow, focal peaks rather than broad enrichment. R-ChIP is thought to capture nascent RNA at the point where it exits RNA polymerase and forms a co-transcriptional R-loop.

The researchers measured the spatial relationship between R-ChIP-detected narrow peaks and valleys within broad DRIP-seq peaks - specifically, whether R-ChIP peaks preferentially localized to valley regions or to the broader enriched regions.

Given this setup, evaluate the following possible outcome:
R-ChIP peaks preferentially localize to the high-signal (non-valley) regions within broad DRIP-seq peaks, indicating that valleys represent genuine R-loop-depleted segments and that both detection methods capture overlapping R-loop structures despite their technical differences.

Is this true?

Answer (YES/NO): NO